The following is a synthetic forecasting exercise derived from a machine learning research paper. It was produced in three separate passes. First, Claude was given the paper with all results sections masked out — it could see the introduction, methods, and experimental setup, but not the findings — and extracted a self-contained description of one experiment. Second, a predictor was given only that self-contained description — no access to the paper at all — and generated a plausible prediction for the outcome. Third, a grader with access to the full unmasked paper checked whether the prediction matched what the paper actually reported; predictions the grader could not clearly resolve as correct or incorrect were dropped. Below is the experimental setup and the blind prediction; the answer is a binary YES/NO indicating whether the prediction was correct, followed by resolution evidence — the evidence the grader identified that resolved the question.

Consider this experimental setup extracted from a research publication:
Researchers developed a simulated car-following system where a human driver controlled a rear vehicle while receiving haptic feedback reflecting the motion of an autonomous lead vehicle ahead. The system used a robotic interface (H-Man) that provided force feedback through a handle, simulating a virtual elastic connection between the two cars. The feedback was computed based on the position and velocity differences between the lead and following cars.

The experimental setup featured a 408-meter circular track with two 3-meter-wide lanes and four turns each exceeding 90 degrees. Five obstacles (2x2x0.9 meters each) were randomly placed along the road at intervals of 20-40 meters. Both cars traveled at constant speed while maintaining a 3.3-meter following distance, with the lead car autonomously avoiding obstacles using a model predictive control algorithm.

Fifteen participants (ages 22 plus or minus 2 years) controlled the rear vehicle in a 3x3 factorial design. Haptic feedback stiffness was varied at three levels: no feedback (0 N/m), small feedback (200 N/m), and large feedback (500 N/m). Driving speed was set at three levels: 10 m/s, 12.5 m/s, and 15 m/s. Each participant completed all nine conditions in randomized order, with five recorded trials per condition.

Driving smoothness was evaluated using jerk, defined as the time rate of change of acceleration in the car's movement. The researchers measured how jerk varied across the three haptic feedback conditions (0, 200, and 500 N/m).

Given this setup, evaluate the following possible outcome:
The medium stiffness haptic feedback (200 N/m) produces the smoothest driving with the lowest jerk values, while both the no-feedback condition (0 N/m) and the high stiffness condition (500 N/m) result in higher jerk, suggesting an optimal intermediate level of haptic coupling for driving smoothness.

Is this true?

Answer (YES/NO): NO